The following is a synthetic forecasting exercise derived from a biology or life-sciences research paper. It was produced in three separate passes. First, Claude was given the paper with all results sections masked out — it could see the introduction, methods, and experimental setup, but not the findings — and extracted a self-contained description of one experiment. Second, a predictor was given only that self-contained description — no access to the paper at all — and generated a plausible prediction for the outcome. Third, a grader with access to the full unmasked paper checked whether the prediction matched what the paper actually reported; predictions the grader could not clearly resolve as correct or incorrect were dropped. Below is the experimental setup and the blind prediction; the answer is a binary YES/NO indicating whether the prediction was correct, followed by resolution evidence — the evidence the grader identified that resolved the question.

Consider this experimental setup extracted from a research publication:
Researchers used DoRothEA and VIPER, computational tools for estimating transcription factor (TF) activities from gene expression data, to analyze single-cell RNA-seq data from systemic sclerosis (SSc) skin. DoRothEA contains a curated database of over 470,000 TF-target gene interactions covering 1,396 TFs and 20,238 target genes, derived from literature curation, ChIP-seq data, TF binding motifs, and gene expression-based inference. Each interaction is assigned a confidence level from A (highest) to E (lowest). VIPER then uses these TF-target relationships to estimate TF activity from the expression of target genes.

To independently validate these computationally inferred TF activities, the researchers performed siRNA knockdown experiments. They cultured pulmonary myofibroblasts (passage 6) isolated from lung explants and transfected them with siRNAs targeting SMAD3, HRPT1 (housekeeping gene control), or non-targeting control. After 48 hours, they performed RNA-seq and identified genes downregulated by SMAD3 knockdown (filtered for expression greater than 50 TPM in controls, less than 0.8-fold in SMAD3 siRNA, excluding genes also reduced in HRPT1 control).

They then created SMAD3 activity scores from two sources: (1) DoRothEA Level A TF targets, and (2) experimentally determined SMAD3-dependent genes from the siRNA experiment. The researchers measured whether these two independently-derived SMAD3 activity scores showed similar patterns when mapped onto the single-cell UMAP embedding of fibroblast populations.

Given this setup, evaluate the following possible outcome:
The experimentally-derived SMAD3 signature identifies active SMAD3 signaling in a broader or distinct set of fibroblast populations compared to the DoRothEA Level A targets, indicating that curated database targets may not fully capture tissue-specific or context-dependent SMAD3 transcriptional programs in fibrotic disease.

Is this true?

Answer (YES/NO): NO